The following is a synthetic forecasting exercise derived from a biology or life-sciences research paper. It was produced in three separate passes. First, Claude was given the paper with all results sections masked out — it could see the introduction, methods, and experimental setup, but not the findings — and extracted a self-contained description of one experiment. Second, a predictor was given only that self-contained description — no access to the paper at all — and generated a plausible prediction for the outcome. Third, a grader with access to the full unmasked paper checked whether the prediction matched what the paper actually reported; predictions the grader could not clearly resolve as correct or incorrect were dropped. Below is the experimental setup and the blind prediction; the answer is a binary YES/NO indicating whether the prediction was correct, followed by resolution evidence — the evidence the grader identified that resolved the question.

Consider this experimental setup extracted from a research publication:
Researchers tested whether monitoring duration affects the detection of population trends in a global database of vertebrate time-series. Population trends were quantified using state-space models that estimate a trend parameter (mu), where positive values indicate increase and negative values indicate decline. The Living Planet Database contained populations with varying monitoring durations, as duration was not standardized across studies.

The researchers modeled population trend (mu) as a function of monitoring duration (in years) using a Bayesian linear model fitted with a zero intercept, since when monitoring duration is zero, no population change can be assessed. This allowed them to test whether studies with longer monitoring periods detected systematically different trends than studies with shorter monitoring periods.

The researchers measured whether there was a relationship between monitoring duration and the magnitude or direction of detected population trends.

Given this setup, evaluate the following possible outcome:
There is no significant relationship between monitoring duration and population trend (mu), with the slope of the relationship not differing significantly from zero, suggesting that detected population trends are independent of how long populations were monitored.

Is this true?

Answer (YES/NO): NO